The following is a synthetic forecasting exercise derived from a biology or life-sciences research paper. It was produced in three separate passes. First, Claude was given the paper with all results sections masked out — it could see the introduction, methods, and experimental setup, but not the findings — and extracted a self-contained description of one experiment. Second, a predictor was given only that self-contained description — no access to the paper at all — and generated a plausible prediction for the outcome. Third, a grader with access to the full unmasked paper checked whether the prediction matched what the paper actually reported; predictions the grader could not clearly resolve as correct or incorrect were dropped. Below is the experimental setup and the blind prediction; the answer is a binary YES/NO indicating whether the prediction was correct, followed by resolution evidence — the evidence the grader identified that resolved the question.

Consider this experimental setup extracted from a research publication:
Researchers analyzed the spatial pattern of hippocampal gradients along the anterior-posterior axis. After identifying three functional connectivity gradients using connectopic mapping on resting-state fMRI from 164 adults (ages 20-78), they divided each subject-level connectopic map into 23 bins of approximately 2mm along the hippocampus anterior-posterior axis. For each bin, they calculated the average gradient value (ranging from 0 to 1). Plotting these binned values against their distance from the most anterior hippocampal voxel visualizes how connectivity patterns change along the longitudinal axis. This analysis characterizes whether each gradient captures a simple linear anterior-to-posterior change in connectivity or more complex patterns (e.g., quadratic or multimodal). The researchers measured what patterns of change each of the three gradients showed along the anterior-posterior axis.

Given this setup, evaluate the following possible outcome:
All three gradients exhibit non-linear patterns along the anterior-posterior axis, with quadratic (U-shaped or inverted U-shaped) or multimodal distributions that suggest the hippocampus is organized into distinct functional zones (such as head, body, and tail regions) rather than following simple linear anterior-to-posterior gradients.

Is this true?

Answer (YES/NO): NO